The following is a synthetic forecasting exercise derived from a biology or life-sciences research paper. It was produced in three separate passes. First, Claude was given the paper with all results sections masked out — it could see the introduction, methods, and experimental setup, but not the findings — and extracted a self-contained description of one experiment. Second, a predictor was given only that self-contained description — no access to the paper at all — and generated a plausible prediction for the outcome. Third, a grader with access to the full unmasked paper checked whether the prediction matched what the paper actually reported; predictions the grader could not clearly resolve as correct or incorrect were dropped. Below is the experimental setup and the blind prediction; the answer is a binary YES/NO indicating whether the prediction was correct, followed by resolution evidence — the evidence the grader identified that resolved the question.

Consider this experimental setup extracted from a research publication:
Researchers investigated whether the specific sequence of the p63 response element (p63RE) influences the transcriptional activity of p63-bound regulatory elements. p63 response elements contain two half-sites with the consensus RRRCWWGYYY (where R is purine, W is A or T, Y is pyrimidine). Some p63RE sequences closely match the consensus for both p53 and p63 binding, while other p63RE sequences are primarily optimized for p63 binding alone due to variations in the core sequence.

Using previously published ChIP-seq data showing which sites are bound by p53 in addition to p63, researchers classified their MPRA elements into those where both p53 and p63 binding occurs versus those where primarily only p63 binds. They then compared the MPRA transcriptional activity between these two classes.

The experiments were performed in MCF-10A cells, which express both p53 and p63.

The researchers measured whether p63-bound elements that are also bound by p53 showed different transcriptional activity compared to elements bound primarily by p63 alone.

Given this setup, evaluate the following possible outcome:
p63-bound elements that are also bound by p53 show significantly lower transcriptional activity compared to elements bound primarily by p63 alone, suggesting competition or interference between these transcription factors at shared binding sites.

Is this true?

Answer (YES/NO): NO